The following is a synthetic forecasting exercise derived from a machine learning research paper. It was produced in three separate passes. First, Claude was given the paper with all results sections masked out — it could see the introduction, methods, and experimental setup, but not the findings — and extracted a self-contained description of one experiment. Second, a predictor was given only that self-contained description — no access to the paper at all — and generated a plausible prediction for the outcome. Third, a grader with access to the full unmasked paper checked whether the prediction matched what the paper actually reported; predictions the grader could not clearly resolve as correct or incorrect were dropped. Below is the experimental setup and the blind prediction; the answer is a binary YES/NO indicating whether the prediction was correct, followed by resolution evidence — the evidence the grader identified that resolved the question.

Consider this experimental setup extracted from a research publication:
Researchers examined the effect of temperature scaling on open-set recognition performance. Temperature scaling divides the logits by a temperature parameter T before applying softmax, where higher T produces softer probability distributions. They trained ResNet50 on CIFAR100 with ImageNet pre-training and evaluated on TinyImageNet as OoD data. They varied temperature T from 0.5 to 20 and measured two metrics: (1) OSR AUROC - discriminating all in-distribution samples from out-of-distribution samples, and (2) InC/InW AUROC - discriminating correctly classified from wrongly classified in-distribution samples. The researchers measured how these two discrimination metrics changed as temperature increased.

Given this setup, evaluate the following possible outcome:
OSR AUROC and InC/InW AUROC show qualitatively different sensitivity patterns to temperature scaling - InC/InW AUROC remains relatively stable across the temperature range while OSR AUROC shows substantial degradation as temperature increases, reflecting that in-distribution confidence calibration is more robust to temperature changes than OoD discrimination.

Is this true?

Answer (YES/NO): NO